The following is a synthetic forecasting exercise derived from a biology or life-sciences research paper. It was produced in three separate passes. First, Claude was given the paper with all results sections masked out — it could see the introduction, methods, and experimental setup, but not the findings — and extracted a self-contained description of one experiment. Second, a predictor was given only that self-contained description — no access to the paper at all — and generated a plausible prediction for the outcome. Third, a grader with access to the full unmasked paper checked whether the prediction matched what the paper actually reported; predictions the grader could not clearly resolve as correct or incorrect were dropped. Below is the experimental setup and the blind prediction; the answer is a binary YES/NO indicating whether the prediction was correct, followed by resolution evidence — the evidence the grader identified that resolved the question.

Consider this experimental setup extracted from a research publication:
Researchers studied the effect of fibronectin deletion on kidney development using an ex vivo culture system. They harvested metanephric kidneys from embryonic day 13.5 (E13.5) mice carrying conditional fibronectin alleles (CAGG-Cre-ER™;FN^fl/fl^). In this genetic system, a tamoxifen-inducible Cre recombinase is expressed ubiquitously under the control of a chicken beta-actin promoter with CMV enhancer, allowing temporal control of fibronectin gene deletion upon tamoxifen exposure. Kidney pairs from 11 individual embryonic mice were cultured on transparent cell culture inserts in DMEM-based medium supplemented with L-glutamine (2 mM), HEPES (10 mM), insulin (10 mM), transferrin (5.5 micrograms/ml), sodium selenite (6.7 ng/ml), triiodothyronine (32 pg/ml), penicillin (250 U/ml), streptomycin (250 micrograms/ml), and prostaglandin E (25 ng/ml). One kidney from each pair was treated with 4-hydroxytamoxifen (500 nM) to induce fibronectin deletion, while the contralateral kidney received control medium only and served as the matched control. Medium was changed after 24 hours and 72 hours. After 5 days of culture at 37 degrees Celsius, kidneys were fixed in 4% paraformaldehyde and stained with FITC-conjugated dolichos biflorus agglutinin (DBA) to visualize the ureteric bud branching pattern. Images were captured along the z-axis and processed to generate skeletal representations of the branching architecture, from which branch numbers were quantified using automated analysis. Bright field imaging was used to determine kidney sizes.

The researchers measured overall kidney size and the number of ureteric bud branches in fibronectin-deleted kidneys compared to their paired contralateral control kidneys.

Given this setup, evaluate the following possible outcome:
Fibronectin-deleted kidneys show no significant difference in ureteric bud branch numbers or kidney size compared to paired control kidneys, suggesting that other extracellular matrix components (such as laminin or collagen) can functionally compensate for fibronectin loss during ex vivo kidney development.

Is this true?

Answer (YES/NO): NO